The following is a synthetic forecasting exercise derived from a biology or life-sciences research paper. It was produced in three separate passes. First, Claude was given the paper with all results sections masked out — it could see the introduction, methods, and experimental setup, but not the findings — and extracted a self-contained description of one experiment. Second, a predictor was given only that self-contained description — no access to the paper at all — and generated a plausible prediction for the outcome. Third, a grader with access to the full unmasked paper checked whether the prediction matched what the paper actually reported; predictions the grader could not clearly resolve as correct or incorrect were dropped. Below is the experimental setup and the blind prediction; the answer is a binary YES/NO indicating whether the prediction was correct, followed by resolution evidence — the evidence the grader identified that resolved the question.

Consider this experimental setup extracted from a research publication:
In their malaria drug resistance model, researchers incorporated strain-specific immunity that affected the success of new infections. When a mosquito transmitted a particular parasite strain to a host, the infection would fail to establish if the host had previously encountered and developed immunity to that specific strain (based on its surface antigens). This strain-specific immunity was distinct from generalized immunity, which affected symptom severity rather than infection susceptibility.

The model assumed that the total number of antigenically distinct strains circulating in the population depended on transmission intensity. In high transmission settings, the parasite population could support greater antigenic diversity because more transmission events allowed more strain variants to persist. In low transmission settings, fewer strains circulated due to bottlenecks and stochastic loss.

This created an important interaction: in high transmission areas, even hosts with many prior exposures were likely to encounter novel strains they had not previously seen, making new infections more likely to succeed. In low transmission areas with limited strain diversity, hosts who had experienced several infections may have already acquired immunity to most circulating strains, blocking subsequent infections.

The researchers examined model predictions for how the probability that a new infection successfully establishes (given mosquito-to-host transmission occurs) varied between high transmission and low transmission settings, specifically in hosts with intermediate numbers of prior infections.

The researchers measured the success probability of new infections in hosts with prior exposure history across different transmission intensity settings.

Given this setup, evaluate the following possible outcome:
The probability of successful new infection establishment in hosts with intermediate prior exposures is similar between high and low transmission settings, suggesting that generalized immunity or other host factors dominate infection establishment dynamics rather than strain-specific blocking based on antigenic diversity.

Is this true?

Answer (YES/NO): NO